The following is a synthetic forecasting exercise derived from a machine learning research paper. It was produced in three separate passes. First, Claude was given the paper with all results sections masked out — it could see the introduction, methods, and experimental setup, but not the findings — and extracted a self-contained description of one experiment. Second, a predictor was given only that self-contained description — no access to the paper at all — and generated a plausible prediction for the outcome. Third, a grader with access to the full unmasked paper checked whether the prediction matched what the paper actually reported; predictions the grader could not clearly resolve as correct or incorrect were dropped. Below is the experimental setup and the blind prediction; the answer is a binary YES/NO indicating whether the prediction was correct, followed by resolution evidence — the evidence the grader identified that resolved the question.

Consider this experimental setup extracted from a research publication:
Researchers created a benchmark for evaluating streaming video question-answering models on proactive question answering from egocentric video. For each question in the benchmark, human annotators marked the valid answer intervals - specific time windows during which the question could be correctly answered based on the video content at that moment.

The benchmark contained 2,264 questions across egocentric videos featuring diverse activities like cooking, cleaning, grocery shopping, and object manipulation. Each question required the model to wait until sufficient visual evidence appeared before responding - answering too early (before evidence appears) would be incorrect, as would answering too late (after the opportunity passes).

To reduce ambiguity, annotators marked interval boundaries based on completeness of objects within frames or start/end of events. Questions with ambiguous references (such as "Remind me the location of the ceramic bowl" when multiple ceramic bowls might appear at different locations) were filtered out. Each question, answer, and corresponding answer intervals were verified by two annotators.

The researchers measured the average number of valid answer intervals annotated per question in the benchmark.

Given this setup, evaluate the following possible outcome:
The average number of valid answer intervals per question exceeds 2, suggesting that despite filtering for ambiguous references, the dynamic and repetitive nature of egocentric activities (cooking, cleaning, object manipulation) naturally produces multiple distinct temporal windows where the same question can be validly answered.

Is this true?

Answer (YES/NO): YES